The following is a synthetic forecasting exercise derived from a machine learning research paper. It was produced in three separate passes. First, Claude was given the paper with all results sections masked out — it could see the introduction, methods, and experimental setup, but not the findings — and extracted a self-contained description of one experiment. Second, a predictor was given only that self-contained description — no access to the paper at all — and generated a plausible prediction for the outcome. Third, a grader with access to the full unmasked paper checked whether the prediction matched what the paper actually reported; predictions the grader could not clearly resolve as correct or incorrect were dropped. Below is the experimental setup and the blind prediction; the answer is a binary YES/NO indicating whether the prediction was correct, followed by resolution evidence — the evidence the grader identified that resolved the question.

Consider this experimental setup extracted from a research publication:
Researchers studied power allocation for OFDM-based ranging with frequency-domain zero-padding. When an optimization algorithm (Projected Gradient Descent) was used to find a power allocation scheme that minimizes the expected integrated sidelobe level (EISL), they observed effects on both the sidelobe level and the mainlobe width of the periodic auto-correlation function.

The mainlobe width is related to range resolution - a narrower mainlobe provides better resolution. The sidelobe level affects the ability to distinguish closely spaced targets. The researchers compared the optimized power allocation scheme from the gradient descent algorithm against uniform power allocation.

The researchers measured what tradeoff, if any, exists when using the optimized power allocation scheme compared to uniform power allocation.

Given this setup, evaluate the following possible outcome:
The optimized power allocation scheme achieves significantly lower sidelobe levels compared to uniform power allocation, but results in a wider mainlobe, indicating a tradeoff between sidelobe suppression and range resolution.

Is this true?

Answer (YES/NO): YES